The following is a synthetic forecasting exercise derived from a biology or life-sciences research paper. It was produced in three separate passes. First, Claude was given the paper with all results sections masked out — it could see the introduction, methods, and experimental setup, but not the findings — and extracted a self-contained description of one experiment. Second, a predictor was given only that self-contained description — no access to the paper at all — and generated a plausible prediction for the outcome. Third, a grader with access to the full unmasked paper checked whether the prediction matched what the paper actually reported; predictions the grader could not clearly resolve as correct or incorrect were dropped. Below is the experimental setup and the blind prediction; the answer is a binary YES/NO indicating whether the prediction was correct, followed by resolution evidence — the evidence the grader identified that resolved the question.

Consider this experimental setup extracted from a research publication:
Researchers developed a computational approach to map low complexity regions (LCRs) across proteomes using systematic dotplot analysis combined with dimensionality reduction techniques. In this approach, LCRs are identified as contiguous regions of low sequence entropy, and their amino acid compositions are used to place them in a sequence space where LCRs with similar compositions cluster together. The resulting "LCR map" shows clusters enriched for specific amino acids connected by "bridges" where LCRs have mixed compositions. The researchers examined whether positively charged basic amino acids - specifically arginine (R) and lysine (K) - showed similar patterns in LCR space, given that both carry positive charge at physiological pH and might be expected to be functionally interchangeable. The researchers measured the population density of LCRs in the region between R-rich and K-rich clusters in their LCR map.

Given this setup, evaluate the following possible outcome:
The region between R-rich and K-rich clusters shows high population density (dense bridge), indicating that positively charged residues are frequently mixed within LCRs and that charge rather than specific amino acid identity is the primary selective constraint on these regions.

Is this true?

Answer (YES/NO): NO